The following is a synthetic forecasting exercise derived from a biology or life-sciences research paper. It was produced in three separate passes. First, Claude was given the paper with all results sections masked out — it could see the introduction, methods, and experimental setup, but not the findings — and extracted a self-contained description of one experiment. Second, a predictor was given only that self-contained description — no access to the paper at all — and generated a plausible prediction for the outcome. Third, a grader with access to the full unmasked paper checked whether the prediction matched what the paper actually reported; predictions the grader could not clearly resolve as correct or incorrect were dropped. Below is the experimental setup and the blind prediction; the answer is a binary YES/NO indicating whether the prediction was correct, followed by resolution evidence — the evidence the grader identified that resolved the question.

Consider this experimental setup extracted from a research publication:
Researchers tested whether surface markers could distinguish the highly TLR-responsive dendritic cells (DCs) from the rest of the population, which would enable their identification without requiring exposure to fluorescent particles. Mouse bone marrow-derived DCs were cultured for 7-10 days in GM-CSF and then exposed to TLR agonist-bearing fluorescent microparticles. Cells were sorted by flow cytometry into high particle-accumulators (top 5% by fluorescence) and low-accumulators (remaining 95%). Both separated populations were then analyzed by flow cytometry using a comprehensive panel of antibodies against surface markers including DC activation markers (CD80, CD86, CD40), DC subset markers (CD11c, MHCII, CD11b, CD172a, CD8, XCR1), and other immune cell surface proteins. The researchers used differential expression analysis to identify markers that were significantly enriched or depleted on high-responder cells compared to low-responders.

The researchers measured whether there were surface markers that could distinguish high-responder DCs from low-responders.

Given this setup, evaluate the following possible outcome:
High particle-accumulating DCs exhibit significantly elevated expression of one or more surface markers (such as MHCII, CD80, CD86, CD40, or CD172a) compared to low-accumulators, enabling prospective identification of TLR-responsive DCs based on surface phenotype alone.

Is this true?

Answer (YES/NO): NO